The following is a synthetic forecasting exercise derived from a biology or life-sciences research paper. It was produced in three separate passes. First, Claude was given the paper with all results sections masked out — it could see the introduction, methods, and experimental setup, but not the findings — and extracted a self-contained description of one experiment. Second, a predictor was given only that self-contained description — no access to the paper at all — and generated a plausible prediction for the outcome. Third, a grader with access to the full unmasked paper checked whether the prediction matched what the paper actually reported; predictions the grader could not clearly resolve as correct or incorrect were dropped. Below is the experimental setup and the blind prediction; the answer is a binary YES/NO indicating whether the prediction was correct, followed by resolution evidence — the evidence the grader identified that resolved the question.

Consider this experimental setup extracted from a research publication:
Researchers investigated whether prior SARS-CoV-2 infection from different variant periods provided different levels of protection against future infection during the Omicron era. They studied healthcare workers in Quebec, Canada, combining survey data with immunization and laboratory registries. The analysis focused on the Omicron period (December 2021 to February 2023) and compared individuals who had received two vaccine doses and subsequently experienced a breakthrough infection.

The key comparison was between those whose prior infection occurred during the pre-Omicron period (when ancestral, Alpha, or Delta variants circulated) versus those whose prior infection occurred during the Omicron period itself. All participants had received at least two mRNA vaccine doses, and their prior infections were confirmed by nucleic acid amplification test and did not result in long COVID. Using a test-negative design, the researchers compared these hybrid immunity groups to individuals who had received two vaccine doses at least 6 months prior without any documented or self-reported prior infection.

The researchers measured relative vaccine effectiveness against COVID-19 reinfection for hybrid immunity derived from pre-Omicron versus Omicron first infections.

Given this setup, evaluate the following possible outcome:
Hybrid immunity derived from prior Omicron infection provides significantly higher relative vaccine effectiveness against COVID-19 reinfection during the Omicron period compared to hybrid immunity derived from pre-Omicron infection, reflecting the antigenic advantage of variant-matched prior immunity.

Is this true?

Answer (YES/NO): YES